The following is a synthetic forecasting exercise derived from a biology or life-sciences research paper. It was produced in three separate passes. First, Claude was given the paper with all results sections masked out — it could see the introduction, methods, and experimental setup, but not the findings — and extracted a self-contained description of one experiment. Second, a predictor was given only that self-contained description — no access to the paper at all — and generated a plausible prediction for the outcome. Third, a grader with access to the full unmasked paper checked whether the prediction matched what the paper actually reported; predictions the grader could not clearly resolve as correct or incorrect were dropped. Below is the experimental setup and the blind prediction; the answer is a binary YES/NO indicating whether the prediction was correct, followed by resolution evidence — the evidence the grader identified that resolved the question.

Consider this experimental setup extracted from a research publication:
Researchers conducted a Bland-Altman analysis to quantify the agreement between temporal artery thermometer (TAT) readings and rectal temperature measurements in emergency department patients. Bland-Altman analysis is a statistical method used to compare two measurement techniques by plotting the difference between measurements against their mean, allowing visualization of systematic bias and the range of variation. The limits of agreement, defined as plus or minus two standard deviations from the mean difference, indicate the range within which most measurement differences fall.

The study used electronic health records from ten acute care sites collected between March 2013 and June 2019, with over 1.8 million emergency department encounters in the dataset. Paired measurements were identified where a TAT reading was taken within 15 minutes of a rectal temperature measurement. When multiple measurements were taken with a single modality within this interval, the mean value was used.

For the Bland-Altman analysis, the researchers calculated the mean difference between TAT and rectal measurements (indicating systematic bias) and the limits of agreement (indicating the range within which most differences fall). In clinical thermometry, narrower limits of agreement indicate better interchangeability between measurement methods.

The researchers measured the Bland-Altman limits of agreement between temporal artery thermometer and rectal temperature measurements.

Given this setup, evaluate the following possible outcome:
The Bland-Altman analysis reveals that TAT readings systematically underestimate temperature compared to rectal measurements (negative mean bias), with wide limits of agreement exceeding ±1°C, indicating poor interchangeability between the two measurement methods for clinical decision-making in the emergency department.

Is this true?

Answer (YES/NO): YES